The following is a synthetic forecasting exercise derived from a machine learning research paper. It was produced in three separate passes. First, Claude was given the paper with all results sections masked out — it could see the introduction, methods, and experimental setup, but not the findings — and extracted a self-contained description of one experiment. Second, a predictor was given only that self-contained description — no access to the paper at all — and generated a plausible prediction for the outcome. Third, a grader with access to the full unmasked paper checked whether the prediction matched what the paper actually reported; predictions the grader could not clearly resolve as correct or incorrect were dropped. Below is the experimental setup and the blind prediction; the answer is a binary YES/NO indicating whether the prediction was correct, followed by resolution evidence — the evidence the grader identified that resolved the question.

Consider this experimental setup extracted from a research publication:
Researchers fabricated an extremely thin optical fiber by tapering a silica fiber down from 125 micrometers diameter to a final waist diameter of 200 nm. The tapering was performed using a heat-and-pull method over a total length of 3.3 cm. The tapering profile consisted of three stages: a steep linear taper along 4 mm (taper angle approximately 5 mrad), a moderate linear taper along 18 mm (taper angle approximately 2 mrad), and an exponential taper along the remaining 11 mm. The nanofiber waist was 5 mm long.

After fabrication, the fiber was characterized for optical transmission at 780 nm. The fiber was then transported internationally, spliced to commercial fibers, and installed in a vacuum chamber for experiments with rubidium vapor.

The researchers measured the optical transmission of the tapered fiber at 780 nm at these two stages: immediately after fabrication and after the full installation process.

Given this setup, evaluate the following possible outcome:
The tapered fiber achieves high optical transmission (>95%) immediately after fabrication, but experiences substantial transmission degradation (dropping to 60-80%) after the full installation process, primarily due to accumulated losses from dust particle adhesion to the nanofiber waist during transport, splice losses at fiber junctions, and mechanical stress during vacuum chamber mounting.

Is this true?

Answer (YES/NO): NO